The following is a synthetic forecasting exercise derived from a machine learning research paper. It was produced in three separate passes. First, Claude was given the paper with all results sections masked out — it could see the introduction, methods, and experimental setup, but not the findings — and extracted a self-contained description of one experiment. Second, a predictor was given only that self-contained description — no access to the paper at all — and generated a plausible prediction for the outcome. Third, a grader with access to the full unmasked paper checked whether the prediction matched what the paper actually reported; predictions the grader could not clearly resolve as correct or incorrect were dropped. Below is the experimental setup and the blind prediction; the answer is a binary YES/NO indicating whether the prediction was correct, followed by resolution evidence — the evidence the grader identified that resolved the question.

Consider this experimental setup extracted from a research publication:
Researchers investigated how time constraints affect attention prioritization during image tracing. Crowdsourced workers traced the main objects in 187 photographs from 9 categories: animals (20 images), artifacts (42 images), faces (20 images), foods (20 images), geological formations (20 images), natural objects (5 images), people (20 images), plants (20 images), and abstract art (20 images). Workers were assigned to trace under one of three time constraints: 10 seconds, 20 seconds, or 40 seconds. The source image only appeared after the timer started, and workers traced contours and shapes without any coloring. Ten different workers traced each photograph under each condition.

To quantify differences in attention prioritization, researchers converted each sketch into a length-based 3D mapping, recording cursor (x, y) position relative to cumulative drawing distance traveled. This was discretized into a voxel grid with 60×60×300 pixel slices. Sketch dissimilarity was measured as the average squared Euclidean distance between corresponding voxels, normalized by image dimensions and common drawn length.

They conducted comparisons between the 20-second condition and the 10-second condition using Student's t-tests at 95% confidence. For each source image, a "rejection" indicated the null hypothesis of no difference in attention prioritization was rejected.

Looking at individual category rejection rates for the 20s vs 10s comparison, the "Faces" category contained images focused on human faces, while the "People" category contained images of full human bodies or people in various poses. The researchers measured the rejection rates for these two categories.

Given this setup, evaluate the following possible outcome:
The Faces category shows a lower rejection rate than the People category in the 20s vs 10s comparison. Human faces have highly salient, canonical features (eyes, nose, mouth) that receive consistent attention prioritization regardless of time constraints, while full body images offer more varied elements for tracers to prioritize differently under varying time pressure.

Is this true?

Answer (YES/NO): NO